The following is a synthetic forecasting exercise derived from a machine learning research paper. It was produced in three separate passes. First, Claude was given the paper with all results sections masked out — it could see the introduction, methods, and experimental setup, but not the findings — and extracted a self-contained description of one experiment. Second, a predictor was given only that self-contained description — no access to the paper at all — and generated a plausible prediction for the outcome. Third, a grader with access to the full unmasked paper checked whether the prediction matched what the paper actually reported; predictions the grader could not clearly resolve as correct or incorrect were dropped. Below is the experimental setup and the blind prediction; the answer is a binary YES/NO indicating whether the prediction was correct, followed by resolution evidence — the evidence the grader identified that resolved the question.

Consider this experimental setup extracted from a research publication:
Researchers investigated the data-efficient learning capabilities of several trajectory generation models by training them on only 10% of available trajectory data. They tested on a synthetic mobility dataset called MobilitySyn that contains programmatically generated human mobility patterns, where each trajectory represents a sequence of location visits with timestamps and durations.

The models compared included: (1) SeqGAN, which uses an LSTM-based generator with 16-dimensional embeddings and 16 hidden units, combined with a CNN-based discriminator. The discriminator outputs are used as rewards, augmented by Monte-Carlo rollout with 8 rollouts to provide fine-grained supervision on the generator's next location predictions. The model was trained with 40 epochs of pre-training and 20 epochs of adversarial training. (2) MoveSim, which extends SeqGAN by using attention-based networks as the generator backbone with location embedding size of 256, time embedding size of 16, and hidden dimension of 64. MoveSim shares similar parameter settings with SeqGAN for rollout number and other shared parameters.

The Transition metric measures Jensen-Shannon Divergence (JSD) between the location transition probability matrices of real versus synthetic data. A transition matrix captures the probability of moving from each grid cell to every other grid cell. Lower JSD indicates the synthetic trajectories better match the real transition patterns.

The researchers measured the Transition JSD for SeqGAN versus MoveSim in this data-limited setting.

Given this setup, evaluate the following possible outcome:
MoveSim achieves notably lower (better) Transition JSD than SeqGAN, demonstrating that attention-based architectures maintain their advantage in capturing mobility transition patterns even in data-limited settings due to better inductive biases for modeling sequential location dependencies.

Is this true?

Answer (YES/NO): NO